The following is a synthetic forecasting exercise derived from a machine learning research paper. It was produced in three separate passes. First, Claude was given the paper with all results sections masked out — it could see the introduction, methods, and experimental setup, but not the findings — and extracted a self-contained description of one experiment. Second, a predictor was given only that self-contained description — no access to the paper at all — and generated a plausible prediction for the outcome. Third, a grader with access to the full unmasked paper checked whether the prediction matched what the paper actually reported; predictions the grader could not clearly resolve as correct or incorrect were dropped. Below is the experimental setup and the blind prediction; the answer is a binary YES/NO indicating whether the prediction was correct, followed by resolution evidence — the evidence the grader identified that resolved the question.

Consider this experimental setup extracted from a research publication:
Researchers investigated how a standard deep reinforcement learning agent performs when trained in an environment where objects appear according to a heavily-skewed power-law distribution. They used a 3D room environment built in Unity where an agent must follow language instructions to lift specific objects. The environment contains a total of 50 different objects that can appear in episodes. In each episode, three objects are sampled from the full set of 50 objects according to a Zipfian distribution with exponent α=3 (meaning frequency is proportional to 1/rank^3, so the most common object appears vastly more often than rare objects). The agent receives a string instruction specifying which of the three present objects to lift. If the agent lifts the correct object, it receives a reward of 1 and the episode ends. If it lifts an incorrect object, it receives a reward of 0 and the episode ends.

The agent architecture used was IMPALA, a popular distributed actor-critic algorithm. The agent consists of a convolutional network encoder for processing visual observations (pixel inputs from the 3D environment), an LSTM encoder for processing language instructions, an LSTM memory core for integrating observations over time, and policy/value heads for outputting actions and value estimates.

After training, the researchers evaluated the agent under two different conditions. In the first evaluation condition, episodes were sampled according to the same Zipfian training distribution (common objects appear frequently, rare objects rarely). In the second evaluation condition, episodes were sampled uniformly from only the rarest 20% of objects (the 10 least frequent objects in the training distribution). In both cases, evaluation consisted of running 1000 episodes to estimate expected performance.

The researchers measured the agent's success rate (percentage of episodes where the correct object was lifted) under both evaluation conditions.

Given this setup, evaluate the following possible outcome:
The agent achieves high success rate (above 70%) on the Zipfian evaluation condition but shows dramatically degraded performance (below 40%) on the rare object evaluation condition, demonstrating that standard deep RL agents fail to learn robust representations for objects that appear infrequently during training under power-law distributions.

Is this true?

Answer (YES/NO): NO